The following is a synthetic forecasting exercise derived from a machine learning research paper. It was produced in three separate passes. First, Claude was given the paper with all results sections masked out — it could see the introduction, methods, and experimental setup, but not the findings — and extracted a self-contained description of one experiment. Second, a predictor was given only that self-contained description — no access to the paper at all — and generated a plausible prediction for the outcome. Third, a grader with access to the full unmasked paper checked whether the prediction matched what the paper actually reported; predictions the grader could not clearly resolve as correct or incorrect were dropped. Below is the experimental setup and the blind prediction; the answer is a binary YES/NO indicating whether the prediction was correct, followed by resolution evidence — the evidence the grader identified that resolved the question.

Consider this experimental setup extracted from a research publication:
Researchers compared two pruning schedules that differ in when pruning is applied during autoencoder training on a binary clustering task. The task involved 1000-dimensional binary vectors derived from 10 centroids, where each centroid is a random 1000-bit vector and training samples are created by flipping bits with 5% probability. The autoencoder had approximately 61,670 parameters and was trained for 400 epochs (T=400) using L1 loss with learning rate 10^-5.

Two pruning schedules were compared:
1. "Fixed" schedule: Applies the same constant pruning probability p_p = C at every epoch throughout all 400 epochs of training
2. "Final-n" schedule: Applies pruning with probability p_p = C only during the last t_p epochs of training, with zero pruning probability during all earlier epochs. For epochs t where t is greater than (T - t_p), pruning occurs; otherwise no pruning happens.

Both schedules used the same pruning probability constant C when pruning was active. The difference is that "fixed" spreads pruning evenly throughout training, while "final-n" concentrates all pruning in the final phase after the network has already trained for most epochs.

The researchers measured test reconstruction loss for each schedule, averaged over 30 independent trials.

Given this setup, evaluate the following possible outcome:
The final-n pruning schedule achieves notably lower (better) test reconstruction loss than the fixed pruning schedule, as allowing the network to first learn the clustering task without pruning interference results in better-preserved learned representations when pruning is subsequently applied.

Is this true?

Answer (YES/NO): YES